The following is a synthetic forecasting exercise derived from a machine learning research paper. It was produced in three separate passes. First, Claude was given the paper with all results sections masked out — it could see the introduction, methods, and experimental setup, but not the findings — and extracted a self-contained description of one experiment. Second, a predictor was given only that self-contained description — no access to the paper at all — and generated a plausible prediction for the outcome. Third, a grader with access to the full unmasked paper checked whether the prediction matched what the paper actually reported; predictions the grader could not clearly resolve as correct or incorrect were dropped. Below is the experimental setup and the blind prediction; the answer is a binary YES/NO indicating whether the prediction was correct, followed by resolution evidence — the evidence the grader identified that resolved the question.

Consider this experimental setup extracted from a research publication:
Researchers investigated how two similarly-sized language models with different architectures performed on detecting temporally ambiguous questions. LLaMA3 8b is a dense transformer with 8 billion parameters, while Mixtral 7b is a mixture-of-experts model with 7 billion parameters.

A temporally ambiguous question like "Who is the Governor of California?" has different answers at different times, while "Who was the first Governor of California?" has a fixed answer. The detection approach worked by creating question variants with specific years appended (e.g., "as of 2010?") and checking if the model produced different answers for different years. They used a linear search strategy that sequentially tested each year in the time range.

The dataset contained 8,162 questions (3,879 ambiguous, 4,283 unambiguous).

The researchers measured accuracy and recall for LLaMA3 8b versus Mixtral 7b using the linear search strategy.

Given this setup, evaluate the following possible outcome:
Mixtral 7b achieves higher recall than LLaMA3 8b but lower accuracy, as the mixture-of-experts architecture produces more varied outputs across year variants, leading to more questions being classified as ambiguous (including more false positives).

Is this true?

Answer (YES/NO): NO